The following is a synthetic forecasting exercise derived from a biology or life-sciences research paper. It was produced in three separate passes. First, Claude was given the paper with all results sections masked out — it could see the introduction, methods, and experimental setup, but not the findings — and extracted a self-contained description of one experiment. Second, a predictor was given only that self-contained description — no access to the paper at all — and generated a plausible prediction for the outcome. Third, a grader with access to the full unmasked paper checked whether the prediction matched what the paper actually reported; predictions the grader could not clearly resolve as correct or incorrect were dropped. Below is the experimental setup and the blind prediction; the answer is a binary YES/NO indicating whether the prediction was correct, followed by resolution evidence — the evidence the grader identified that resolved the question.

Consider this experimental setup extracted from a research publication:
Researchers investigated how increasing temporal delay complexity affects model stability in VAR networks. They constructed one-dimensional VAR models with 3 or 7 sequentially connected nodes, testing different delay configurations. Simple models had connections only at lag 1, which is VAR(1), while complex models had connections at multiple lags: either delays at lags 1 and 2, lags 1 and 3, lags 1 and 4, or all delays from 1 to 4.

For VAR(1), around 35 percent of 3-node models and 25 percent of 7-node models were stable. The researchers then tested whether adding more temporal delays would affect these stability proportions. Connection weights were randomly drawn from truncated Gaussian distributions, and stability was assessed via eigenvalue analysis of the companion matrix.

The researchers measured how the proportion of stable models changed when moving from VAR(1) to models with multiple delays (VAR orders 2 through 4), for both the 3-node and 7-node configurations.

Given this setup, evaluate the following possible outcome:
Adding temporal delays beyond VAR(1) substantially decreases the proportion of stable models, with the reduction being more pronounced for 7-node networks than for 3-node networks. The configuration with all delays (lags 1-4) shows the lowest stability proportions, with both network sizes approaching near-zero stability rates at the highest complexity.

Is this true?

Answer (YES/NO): NO